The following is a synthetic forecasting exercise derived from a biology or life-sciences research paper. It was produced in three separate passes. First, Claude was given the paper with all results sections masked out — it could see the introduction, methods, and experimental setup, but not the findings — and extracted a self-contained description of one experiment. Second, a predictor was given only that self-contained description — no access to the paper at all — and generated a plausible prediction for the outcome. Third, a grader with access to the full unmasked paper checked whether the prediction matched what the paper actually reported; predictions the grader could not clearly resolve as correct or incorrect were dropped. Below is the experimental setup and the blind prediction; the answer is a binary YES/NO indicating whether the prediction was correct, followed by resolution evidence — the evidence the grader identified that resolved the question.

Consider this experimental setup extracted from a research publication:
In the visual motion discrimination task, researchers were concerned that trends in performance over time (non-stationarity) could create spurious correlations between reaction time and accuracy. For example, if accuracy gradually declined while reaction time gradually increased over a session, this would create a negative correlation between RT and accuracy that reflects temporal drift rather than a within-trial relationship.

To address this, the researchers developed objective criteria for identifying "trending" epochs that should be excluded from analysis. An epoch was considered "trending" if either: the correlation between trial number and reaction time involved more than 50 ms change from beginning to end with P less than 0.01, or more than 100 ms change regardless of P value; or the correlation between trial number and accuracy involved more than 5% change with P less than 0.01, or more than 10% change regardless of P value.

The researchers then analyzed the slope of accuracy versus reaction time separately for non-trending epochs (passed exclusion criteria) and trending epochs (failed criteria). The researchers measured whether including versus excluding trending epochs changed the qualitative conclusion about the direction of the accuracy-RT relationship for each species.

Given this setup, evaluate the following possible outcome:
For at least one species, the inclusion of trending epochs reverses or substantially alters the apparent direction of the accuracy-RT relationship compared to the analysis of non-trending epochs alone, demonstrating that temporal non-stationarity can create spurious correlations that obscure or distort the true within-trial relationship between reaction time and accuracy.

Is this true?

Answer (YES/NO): NO